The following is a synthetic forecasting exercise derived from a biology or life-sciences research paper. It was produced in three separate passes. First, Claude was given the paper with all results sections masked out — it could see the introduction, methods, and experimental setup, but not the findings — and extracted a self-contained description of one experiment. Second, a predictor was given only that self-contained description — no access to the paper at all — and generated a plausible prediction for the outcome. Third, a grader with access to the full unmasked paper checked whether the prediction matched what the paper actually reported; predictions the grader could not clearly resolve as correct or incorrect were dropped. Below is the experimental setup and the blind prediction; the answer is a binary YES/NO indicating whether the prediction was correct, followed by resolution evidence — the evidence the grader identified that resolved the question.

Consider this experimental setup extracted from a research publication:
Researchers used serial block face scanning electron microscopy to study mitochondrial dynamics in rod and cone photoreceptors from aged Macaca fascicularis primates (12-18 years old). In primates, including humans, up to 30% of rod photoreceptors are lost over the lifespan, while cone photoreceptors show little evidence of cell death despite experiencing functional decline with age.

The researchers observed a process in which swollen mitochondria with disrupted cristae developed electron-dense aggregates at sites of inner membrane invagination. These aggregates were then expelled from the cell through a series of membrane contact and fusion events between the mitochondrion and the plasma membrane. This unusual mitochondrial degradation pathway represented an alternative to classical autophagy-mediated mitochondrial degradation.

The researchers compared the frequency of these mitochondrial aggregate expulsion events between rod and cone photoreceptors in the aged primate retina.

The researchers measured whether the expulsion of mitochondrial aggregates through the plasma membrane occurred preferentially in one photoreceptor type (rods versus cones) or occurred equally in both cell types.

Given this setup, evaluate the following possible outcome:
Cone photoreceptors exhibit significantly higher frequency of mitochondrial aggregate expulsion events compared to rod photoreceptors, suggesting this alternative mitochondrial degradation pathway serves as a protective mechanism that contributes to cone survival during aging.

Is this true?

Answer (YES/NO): NO